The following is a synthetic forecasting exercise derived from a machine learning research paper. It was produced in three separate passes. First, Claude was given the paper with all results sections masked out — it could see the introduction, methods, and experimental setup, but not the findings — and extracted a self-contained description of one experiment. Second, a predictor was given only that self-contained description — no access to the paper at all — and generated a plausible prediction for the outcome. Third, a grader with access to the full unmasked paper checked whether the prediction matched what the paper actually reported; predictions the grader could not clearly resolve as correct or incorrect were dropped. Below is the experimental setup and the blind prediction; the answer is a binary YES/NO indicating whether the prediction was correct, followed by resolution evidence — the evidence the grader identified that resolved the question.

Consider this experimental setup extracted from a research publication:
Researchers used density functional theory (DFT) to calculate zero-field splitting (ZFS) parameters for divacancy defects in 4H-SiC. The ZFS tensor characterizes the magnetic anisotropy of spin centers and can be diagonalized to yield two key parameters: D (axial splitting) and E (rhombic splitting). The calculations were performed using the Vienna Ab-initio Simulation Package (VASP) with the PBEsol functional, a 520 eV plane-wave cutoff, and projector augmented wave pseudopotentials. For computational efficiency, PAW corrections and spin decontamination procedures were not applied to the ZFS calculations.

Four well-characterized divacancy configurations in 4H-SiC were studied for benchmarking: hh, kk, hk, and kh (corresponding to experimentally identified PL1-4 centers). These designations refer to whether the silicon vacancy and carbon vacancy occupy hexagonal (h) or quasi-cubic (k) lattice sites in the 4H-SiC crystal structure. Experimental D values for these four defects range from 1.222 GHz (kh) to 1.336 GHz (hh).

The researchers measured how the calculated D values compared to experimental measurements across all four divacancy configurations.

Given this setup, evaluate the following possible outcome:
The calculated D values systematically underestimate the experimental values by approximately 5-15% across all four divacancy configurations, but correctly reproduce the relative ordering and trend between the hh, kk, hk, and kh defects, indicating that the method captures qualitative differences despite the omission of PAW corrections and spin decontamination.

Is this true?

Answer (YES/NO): NO